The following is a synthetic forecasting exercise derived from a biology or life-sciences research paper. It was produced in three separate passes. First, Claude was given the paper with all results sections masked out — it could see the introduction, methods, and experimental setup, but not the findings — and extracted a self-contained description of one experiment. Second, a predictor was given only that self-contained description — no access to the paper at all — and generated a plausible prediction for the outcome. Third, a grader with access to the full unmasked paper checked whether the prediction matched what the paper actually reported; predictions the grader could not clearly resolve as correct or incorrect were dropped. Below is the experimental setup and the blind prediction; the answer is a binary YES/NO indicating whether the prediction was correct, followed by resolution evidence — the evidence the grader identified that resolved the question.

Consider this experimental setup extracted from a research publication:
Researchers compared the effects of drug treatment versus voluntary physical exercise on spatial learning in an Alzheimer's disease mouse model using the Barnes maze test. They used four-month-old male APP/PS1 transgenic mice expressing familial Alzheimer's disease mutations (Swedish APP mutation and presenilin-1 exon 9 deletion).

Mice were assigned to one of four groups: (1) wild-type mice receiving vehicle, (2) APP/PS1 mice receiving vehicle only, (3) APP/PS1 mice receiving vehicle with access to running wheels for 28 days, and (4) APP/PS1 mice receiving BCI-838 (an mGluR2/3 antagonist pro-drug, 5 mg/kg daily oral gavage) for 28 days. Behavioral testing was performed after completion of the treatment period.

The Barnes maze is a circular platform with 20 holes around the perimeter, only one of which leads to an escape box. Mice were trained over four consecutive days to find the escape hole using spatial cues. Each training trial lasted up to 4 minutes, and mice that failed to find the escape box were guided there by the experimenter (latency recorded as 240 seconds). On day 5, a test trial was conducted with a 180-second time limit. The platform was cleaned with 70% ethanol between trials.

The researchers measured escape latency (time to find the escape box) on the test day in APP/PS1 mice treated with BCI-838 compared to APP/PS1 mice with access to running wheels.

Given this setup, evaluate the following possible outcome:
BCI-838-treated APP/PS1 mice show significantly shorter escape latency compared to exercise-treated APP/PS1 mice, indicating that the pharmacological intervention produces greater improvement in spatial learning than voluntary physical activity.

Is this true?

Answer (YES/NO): NO